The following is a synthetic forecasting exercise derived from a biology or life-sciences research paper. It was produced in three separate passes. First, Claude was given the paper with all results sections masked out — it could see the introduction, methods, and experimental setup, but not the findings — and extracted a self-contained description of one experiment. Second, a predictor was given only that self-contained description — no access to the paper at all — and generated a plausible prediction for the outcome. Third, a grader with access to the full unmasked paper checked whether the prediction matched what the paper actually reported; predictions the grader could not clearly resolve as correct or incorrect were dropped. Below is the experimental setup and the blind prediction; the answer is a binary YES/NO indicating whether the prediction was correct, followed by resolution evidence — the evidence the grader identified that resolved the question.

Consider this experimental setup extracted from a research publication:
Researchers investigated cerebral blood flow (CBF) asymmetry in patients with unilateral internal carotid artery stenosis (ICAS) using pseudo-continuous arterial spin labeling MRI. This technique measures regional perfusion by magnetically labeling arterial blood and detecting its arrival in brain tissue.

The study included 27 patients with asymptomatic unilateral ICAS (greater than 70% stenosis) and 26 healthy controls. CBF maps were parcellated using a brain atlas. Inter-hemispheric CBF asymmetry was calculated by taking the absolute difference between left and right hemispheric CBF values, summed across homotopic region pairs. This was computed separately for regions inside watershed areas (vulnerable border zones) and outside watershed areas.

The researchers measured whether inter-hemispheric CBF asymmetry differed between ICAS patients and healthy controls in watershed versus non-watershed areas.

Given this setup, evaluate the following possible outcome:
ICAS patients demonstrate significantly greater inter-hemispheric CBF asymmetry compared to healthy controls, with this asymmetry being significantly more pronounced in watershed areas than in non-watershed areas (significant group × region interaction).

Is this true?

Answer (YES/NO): NO